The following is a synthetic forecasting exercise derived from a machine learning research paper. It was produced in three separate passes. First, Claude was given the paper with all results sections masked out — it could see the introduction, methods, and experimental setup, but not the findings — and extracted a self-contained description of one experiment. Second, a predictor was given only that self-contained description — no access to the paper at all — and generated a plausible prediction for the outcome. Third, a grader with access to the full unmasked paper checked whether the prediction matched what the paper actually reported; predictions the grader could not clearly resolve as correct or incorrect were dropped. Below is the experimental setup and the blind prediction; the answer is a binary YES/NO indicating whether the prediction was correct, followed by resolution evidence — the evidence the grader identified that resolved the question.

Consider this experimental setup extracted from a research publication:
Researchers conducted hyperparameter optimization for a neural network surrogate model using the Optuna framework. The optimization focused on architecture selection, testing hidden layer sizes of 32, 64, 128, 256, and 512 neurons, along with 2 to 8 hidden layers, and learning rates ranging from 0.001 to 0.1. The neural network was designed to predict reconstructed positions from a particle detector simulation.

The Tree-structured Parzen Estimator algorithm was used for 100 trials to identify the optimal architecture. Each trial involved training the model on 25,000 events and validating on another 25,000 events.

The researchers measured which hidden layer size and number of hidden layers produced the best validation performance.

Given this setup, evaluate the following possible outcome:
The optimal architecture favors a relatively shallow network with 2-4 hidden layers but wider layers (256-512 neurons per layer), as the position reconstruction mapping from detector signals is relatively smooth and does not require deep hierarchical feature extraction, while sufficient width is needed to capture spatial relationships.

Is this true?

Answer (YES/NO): NO